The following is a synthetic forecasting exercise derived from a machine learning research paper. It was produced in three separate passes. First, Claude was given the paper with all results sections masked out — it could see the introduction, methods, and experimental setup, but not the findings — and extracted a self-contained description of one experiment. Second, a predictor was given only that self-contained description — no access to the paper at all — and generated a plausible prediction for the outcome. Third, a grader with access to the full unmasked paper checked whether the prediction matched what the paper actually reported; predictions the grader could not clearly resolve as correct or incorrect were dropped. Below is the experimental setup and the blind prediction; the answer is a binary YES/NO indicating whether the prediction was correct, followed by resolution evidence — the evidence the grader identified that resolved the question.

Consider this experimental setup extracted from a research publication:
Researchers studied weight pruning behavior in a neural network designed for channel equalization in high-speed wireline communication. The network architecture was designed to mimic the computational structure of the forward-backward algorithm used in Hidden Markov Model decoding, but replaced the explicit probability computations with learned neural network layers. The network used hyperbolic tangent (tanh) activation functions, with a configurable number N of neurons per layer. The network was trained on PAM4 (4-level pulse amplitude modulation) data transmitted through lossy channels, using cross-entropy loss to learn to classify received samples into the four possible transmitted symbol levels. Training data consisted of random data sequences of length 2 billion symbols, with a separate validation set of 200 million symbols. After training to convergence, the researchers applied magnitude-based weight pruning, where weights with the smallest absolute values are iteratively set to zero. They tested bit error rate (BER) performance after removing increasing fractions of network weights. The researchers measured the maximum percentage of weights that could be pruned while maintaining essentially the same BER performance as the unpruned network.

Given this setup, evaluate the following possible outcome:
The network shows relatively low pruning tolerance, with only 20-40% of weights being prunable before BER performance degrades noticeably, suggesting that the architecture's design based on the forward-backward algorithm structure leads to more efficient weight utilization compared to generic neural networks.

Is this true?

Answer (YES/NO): NO